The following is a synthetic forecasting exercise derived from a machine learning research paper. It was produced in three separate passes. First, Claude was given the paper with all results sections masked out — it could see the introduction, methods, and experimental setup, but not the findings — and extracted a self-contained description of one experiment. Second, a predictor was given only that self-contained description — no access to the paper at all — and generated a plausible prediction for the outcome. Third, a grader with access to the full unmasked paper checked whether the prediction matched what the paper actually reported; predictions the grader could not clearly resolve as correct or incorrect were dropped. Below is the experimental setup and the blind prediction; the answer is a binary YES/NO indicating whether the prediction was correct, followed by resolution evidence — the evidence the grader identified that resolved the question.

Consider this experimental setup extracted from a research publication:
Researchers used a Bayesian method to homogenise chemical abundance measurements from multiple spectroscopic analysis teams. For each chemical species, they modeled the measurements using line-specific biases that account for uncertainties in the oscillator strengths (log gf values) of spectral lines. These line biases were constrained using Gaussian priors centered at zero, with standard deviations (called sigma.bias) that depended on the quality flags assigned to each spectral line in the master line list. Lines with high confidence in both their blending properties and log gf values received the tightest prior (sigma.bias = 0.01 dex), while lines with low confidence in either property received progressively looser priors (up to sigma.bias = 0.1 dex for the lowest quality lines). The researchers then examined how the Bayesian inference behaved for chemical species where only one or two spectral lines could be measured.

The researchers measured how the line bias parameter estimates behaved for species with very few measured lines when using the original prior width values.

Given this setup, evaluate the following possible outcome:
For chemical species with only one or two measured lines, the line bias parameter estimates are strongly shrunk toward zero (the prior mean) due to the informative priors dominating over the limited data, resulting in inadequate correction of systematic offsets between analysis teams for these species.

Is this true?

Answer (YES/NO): NO